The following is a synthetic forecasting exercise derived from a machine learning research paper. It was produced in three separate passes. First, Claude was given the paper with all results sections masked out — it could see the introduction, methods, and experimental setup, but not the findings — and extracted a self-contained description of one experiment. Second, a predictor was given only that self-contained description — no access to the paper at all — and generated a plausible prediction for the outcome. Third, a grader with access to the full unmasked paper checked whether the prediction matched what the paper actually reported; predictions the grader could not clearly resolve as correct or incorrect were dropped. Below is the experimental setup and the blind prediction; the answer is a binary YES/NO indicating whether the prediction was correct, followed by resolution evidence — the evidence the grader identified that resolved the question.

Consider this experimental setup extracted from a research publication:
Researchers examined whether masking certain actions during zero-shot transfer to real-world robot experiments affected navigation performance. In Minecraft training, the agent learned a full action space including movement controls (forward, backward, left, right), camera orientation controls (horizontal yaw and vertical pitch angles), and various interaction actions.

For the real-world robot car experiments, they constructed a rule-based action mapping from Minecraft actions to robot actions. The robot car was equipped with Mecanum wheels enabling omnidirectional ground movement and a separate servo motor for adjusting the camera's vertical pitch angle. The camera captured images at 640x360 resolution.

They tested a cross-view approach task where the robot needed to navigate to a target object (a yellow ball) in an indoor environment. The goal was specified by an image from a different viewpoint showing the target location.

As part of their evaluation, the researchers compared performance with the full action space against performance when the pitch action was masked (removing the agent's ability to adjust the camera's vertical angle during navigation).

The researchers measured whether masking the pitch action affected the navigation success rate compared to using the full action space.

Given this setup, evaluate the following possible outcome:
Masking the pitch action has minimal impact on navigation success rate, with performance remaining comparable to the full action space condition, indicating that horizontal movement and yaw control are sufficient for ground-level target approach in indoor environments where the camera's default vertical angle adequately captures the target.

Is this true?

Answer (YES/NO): YES